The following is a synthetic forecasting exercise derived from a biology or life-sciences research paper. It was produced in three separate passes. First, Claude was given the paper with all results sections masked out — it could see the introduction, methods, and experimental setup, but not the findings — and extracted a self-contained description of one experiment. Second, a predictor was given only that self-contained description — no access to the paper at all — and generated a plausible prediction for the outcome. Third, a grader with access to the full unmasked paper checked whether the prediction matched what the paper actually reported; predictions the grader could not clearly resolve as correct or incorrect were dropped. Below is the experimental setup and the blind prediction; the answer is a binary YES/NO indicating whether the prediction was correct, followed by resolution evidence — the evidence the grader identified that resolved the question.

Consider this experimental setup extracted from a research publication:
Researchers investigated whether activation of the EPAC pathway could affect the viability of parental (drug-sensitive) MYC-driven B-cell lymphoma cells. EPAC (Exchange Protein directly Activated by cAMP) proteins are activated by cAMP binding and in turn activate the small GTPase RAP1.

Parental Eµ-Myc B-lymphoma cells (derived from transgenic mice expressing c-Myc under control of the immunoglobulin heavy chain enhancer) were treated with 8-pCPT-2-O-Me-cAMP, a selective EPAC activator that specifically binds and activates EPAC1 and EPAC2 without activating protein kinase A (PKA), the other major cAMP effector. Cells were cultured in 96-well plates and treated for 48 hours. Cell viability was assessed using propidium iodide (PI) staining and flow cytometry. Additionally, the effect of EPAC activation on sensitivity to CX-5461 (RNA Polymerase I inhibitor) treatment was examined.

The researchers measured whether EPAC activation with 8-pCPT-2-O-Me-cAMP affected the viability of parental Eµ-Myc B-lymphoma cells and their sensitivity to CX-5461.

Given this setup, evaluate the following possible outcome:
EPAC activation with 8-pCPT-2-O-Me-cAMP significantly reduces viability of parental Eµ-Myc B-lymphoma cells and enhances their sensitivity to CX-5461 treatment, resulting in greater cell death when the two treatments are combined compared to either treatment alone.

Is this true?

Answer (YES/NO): NO